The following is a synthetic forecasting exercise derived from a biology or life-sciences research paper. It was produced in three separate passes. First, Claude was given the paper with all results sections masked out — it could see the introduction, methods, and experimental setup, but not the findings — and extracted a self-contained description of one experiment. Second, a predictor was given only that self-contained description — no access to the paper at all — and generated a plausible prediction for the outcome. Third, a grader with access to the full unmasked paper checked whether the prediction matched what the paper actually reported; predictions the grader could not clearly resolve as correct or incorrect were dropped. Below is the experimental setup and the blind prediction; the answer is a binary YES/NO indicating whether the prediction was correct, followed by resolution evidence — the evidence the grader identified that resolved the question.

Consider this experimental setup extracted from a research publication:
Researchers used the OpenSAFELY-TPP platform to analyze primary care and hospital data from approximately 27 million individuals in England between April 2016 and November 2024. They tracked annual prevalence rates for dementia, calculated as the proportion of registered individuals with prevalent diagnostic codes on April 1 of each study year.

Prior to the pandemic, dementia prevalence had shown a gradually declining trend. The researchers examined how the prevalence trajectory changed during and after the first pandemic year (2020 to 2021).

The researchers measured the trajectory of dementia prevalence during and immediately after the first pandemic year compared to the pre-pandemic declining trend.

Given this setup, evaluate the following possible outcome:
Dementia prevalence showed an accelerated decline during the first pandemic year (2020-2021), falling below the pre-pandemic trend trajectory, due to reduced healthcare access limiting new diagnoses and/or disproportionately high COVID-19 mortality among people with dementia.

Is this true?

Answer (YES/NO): YES